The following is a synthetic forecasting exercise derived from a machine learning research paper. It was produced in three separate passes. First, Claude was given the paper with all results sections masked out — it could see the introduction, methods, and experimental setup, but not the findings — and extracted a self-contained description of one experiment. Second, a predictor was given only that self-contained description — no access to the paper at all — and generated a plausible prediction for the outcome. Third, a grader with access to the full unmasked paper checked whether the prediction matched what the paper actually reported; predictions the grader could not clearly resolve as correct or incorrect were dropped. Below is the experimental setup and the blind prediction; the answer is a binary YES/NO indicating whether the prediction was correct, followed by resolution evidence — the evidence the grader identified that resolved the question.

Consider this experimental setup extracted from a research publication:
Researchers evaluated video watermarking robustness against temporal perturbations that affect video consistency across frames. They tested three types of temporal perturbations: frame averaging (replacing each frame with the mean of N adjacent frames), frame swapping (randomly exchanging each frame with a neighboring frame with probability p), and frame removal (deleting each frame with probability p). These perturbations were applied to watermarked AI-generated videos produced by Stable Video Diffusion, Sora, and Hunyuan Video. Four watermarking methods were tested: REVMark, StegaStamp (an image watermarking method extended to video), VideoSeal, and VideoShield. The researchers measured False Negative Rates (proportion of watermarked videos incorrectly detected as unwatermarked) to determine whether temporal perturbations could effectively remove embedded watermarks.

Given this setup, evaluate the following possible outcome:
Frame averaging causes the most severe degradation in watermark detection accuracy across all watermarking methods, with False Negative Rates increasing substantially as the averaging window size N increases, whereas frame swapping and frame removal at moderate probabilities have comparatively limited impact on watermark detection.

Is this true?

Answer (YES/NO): NO